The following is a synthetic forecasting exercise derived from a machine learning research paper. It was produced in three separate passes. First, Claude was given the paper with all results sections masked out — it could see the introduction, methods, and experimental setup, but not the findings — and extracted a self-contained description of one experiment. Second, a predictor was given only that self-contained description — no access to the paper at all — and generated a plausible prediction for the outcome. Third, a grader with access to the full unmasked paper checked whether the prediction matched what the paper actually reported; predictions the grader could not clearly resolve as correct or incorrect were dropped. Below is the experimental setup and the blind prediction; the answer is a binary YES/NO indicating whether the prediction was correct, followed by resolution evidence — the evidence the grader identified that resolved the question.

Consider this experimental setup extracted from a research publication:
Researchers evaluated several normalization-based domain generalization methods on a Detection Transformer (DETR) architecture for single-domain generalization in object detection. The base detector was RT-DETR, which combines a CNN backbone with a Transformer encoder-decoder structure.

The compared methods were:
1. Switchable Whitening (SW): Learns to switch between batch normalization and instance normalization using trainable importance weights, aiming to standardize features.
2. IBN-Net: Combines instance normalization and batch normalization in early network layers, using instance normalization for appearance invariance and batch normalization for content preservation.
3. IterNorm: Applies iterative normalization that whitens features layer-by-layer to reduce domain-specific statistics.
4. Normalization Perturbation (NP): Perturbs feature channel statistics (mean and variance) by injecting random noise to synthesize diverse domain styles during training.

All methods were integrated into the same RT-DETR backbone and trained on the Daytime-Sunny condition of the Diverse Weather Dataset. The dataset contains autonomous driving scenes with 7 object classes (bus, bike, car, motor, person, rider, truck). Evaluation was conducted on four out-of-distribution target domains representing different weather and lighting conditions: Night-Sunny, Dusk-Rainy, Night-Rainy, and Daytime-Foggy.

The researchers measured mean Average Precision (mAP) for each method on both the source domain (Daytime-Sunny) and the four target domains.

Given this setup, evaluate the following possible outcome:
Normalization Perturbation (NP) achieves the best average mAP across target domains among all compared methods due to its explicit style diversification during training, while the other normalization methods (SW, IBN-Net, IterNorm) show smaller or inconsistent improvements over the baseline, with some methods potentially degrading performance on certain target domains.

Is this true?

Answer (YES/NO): NO